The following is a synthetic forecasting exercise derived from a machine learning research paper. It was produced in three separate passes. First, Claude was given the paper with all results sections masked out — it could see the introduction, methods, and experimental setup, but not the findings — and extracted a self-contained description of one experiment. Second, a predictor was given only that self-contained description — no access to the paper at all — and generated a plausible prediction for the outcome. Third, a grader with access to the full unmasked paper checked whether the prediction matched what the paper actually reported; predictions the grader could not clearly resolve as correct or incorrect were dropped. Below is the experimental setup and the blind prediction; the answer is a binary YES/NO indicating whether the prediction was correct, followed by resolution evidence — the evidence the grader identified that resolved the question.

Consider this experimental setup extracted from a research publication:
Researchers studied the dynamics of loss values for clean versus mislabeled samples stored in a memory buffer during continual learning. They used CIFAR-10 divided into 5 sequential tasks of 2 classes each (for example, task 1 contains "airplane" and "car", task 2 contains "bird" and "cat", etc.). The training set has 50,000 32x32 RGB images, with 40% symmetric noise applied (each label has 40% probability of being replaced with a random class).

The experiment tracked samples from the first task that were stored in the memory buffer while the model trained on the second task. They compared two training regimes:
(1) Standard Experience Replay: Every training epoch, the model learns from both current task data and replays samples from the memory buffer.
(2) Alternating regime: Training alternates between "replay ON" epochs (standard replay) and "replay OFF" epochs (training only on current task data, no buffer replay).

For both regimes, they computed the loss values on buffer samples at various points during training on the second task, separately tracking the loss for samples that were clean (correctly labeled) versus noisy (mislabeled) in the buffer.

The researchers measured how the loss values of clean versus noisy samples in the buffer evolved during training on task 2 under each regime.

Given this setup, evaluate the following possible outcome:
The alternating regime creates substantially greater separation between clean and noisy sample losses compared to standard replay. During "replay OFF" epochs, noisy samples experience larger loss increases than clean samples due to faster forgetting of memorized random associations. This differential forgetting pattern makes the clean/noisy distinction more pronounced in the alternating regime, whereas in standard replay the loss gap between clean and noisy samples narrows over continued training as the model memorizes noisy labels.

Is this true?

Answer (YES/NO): YES